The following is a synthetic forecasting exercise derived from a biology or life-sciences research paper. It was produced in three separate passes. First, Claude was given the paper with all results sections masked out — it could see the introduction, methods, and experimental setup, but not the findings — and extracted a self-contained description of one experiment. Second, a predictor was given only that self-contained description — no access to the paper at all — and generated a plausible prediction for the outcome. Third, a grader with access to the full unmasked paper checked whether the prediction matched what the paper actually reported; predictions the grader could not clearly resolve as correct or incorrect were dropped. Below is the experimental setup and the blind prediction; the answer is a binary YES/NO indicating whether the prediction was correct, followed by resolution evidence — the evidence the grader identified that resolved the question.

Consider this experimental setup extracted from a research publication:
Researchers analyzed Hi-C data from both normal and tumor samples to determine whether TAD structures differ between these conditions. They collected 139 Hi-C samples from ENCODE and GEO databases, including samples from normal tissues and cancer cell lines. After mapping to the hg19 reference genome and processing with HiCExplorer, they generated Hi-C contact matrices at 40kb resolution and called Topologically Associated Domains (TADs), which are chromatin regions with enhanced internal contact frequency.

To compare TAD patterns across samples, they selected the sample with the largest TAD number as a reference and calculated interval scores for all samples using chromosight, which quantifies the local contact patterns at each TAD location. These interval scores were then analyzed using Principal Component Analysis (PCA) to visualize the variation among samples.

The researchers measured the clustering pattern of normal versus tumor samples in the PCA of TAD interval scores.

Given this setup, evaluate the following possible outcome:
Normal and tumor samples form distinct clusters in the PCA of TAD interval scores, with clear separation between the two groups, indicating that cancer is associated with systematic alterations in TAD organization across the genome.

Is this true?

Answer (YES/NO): NO